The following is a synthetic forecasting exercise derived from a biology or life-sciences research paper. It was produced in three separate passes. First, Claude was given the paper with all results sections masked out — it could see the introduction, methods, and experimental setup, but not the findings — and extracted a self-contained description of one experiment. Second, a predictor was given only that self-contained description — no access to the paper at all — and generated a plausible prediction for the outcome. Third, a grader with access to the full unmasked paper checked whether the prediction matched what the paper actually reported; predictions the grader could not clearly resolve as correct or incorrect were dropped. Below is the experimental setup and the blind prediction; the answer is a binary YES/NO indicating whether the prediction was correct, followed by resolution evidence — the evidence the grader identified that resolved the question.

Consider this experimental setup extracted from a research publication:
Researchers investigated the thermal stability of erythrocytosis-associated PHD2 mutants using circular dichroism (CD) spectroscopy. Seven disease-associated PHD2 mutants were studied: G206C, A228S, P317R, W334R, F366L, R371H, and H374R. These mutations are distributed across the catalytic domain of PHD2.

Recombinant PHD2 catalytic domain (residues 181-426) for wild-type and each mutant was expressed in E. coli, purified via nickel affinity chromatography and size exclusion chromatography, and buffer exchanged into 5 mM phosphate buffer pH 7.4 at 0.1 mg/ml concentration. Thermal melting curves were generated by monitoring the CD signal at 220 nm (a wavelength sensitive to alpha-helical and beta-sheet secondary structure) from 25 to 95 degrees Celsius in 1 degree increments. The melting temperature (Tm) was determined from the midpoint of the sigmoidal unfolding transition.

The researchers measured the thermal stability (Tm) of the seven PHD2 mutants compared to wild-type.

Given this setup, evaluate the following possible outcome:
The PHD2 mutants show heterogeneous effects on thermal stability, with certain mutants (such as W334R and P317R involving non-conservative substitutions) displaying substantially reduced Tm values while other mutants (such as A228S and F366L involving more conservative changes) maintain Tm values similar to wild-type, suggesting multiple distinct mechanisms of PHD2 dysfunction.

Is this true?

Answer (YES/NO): NO